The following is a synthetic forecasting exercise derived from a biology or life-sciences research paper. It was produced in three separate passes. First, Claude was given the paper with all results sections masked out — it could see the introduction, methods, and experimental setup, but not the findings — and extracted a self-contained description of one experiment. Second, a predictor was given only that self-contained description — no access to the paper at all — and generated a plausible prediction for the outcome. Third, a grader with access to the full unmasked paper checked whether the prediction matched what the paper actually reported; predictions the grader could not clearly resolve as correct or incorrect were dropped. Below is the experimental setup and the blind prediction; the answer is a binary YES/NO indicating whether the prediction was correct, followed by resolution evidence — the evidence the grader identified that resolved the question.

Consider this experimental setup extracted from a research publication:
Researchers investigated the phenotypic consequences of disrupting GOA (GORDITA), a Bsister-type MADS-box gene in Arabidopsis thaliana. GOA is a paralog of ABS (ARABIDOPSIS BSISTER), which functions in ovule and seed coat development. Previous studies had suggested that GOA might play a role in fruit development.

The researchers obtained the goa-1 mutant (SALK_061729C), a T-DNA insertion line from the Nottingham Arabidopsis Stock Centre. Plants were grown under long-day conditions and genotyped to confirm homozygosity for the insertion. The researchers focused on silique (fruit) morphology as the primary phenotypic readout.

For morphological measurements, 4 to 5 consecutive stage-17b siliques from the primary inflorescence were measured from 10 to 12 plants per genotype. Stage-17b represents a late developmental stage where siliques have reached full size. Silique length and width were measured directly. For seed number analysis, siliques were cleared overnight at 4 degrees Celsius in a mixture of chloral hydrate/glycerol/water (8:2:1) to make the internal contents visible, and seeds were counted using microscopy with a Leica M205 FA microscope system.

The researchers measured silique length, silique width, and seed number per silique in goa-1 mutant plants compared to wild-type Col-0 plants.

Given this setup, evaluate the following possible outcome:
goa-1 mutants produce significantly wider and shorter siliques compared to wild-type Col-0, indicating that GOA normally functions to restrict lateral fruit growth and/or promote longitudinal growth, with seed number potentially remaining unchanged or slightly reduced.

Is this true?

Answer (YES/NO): NO